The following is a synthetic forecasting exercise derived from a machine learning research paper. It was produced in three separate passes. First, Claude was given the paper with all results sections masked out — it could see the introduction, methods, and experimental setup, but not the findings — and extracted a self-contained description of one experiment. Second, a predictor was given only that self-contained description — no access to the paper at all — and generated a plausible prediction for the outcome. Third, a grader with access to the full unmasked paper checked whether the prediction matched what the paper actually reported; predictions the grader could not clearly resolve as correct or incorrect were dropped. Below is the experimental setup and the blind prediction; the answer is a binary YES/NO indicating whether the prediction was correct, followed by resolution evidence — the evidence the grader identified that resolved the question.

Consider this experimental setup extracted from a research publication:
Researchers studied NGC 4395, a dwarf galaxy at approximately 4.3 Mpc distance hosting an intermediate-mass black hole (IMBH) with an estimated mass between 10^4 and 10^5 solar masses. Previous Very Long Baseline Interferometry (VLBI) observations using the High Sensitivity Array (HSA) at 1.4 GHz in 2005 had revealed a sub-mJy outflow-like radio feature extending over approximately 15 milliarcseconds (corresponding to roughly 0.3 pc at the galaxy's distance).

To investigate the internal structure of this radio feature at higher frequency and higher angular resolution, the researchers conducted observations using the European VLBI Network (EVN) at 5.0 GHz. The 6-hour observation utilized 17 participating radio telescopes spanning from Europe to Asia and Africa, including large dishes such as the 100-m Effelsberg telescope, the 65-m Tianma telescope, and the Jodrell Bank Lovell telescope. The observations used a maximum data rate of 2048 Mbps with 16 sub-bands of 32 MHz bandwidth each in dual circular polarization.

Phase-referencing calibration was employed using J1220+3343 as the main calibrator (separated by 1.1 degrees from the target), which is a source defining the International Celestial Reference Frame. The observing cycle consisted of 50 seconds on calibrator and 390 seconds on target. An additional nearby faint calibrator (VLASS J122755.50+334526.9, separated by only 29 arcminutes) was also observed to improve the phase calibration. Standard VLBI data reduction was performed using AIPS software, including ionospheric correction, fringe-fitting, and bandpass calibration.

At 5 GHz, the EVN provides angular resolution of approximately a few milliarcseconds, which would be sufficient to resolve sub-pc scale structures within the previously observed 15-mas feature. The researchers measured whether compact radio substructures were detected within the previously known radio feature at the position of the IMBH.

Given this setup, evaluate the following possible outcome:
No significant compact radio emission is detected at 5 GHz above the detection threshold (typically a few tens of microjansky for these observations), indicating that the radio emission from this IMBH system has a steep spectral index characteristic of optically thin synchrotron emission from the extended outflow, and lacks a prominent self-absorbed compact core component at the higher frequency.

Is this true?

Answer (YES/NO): YES